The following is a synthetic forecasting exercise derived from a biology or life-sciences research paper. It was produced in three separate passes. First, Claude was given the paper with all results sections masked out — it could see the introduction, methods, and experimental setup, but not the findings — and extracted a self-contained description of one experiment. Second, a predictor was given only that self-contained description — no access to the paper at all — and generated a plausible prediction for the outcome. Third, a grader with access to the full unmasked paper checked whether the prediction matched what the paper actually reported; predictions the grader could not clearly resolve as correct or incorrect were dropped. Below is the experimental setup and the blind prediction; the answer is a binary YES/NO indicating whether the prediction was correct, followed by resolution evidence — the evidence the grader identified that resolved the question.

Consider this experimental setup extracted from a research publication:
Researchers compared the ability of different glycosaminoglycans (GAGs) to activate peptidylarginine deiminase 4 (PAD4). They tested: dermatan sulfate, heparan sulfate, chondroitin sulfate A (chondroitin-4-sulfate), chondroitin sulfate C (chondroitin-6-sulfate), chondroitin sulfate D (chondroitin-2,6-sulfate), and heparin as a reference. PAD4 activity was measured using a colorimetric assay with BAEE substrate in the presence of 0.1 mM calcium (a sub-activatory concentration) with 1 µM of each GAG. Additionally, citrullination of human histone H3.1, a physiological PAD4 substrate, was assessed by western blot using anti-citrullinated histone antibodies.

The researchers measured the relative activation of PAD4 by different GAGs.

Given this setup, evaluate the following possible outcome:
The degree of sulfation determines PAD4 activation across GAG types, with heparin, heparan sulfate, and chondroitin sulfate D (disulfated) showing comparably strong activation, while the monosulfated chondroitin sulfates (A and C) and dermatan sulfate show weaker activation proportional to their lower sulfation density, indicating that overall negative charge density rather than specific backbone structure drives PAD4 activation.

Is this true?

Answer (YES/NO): NO